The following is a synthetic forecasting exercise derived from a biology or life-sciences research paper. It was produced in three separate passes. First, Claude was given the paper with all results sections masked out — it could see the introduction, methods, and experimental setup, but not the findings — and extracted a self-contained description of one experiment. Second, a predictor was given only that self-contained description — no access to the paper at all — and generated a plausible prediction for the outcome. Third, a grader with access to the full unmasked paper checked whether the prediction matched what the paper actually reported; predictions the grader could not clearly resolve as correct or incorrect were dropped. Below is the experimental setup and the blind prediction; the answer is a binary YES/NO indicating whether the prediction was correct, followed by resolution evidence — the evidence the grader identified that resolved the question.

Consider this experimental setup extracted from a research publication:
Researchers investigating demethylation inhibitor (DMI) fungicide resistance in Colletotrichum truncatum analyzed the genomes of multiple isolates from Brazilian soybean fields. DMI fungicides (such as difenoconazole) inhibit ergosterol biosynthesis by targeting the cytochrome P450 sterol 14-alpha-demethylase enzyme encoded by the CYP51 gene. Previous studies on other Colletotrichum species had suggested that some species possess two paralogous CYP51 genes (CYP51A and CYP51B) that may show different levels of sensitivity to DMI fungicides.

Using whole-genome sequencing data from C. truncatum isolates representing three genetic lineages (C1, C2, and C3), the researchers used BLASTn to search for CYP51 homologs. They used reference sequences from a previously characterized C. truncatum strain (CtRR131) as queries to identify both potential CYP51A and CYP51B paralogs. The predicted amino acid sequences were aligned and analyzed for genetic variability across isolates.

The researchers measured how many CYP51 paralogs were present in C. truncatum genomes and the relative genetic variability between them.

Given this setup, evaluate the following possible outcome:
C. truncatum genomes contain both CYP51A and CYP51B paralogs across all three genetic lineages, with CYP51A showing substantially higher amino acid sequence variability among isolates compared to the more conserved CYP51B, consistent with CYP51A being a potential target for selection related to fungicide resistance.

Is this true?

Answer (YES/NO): YES